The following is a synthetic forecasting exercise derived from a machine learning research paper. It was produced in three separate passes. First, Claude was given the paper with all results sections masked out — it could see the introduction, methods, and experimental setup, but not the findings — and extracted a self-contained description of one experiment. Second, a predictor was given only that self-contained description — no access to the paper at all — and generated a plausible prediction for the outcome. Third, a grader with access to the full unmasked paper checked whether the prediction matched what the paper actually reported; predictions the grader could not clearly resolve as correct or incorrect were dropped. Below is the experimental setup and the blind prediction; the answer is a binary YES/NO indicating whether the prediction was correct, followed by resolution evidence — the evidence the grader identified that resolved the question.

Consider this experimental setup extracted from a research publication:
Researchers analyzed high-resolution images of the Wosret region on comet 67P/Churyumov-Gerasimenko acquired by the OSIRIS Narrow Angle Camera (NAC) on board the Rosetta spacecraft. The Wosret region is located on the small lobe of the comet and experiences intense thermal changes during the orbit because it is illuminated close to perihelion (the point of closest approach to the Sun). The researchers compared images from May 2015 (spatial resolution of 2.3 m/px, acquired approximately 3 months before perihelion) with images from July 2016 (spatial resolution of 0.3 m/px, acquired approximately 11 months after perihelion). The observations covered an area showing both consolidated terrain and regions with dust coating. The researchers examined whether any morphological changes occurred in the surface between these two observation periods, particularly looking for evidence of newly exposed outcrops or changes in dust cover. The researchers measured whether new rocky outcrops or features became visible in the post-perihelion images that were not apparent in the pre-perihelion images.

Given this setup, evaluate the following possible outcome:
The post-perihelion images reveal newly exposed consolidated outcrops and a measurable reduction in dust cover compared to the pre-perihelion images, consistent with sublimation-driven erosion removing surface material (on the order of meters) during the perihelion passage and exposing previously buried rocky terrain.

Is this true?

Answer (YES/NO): YES